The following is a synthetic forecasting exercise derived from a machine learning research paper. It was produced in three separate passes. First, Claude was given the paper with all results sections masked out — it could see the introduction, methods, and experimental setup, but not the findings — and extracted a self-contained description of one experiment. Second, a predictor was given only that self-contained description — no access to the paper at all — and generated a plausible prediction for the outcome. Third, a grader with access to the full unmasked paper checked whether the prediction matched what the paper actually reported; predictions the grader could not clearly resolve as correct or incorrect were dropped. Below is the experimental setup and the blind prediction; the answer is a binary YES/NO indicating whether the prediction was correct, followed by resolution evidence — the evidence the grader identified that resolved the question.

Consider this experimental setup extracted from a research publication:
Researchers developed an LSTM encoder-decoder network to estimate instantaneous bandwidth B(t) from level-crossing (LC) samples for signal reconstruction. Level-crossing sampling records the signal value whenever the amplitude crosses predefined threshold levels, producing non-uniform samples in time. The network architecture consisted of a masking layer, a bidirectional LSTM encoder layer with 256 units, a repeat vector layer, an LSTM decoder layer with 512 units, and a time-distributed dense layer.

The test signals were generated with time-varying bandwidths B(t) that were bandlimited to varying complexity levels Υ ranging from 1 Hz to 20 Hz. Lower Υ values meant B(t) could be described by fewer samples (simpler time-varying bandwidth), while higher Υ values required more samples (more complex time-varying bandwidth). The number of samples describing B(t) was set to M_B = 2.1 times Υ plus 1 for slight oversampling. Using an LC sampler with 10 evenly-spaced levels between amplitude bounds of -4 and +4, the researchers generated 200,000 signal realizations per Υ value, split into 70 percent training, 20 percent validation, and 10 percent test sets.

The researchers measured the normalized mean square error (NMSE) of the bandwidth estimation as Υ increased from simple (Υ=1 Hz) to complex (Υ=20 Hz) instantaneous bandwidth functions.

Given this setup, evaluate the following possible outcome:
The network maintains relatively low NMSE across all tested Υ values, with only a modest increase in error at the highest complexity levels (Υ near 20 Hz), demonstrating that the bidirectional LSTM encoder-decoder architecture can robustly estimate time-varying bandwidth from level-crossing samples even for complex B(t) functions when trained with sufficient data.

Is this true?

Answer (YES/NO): NO